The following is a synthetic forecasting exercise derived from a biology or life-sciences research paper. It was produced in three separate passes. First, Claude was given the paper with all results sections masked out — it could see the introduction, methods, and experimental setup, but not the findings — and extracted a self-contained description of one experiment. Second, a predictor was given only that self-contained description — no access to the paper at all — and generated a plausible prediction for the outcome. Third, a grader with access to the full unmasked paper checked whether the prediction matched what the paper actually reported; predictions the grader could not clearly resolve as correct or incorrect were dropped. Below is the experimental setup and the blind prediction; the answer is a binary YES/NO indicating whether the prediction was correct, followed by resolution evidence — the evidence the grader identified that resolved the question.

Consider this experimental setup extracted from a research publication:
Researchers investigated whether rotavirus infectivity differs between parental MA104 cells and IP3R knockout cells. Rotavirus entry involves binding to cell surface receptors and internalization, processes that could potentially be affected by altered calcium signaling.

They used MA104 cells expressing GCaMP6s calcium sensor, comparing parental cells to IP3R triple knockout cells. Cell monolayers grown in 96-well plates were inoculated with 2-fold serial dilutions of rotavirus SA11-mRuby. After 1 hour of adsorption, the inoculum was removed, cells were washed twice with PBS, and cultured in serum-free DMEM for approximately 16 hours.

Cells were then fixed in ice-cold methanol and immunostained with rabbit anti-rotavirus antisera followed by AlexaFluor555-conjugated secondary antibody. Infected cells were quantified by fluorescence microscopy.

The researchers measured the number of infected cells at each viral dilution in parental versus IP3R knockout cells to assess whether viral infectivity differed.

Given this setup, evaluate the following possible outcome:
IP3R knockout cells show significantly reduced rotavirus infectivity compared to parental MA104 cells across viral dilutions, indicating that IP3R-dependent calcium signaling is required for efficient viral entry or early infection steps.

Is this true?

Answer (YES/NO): NO